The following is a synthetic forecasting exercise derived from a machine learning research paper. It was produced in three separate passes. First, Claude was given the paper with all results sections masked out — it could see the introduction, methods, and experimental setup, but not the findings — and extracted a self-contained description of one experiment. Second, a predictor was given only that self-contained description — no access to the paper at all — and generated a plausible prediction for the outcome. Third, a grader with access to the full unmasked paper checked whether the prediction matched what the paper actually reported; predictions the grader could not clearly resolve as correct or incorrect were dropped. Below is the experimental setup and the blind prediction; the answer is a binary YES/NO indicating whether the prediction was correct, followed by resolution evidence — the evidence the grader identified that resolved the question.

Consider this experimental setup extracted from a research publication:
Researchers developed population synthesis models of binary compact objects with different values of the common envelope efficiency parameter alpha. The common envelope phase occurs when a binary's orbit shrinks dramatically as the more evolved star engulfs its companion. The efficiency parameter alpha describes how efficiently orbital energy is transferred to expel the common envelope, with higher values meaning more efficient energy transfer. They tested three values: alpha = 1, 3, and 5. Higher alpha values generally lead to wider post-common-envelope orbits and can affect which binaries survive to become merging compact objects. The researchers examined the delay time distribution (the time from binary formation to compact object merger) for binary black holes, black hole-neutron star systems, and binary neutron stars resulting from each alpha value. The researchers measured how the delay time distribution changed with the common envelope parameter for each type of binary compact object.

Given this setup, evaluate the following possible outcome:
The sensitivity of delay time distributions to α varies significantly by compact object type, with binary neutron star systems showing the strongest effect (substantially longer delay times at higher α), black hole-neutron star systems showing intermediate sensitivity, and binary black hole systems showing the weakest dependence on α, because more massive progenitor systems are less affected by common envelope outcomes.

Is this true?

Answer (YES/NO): NO